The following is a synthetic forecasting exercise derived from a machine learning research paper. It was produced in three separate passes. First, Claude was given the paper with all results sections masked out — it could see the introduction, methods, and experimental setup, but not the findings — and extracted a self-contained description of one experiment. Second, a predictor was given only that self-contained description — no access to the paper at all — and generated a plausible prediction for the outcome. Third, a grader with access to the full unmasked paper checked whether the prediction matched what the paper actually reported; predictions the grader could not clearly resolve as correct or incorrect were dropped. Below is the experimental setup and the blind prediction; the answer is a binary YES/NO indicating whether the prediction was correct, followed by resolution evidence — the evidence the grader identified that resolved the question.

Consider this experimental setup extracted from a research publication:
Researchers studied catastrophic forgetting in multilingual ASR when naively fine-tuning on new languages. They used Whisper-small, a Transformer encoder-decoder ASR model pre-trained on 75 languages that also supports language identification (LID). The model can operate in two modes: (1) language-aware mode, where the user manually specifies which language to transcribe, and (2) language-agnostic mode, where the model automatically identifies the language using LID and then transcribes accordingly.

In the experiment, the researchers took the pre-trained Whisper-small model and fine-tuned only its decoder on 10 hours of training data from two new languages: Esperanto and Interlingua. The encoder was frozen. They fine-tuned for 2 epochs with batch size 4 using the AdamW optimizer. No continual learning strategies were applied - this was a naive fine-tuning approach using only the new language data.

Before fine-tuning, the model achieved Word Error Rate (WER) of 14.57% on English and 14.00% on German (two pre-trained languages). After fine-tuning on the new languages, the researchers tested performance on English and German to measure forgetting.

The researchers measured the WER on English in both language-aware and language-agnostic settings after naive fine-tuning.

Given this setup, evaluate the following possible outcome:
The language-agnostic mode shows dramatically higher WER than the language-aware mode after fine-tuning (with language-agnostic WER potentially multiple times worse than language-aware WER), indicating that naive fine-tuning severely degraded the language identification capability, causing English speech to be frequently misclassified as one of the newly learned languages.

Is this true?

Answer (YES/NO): YES